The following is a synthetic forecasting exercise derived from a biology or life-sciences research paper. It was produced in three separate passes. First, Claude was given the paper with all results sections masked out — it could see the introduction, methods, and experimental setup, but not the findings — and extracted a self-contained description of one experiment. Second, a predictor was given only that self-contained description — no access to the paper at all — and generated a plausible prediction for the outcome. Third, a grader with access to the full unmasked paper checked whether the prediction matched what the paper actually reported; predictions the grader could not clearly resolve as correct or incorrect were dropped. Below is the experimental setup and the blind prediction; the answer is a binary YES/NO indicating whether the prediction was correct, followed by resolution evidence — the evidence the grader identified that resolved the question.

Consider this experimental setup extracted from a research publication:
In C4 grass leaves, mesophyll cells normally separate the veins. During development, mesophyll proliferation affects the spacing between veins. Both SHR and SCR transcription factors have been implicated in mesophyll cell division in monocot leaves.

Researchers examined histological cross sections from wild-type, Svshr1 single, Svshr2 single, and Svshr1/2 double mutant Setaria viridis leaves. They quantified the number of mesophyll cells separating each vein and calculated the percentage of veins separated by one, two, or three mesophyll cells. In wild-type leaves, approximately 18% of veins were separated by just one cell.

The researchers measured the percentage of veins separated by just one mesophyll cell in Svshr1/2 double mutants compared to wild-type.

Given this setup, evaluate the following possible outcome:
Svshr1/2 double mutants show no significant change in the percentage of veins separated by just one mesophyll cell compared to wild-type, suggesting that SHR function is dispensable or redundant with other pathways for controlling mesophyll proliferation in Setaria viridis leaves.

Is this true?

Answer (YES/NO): NO